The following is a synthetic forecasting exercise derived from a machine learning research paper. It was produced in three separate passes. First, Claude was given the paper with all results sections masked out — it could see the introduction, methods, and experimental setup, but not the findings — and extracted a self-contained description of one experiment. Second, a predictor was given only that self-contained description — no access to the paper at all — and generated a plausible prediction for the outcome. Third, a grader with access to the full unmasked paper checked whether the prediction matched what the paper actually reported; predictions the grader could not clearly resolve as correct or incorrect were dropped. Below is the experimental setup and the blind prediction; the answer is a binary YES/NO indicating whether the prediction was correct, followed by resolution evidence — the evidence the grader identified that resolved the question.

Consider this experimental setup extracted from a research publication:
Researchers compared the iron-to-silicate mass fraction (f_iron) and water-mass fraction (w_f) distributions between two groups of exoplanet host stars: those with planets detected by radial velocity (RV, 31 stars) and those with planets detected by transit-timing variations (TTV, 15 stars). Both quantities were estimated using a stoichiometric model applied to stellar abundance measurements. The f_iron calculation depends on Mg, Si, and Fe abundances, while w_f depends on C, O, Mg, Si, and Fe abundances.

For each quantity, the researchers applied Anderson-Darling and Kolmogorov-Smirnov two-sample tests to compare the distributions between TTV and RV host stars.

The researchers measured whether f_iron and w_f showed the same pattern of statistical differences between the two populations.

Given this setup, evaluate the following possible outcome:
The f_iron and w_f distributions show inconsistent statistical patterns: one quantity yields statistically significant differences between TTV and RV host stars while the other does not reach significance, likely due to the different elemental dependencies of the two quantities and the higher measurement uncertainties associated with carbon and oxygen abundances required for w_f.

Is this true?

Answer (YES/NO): YES